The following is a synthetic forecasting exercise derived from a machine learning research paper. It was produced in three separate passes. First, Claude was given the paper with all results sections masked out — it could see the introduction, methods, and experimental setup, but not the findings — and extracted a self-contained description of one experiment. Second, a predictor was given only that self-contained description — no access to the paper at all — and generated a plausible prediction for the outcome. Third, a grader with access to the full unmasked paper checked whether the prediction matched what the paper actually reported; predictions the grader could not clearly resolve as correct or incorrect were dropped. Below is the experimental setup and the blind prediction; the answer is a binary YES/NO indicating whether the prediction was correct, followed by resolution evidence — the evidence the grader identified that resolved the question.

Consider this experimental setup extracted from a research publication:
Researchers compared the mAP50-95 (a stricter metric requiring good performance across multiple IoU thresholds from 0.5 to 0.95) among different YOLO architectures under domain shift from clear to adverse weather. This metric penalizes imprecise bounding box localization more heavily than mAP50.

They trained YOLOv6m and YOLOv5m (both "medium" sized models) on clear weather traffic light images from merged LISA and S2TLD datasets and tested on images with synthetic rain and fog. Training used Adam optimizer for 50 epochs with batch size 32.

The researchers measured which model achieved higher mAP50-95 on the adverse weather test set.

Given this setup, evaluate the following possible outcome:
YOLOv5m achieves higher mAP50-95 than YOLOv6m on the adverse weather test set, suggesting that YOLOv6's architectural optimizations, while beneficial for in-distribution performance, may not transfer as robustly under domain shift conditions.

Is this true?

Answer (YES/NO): NO